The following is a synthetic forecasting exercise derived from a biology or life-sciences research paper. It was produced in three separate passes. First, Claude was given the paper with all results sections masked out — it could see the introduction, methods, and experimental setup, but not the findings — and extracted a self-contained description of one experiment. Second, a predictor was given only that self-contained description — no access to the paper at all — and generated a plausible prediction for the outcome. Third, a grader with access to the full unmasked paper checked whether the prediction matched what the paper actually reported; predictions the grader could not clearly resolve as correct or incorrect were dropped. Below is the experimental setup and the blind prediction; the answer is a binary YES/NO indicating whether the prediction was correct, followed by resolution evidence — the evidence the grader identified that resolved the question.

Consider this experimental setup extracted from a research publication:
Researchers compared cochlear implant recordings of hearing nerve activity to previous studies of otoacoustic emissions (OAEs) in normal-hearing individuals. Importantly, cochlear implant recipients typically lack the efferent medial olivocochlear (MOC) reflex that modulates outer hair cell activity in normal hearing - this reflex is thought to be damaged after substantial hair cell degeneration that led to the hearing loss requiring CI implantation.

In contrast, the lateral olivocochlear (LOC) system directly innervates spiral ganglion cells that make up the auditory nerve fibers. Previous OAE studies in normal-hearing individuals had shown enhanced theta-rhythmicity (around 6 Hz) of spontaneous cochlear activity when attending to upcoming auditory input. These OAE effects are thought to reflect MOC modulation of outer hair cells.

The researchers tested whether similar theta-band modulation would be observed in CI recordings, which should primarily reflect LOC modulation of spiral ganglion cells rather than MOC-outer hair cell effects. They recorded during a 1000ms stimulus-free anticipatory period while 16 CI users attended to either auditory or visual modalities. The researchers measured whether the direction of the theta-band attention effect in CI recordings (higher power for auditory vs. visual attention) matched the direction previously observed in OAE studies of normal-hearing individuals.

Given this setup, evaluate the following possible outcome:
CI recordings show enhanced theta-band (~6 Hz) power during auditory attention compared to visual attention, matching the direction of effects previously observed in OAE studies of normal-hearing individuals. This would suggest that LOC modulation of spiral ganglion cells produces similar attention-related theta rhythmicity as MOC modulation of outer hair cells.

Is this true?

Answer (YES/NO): YES